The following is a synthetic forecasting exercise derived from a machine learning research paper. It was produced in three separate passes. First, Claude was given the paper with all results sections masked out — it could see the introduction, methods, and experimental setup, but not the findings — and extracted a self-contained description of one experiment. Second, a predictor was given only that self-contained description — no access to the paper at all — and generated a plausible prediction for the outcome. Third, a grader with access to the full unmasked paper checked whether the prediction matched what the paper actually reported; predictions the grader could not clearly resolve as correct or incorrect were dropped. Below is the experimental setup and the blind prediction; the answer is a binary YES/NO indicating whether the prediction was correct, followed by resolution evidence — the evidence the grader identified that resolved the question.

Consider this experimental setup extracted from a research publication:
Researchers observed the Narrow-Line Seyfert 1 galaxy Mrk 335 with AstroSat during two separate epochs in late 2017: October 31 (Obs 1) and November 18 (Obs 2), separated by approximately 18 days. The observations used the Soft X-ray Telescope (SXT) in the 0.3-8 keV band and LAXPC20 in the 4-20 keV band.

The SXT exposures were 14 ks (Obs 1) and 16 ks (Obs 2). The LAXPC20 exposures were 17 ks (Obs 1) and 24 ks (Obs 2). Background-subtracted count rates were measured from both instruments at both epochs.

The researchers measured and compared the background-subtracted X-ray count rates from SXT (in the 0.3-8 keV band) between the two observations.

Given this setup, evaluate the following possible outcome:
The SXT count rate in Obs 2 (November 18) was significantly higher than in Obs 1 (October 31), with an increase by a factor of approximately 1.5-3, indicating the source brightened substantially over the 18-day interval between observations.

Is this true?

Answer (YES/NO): NO